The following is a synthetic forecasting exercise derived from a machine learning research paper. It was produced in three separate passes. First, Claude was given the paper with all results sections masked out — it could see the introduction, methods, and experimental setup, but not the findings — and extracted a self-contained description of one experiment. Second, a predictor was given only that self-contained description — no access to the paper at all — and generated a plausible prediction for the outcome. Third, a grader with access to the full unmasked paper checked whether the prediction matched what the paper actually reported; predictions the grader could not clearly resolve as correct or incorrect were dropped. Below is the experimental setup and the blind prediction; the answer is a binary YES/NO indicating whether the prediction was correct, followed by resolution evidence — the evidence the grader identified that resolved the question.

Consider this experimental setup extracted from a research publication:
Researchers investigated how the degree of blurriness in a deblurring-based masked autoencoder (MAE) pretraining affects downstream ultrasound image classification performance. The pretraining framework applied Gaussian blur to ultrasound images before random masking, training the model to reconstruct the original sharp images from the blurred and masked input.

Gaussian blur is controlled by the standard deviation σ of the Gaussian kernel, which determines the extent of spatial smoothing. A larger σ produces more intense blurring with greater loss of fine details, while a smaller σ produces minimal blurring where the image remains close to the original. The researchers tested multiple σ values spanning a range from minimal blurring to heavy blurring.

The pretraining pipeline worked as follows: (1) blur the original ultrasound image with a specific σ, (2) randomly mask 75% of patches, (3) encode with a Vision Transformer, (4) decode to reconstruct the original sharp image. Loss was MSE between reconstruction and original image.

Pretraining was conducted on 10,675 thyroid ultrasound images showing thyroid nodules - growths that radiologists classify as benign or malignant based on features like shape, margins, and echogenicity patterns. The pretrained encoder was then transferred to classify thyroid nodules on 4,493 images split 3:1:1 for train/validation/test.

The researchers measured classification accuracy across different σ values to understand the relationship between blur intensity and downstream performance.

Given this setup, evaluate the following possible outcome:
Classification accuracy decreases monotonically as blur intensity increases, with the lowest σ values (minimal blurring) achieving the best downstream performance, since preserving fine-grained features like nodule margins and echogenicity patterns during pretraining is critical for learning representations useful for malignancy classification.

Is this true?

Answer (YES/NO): NO